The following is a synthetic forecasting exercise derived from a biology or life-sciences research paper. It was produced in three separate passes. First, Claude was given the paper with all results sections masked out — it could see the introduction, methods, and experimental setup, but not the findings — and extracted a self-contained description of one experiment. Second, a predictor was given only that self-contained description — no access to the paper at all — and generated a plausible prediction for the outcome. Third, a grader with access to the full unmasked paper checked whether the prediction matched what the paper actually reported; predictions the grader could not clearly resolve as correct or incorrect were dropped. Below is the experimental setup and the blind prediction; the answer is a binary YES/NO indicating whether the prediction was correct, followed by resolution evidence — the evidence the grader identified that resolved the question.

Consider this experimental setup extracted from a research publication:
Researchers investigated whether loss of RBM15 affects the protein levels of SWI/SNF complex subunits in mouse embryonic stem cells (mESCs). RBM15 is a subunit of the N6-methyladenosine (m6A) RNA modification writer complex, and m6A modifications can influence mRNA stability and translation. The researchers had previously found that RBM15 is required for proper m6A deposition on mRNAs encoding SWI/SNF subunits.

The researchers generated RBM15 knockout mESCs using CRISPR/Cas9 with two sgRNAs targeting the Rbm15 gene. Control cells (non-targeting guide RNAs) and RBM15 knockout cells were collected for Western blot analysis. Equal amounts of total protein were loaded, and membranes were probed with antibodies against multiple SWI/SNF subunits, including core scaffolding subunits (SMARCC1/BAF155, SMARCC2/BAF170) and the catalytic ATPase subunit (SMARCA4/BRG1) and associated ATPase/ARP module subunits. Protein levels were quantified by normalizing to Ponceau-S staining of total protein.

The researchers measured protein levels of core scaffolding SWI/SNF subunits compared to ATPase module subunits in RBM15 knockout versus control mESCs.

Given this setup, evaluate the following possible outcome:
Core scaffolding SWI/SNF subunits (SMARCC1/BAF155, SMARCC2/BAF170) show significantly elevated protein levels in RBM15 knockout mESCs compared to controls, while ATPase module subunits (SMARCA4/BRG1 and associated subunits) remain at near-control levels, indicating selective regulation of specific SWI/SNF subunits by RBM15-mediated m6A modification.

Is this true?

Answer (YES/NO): NO